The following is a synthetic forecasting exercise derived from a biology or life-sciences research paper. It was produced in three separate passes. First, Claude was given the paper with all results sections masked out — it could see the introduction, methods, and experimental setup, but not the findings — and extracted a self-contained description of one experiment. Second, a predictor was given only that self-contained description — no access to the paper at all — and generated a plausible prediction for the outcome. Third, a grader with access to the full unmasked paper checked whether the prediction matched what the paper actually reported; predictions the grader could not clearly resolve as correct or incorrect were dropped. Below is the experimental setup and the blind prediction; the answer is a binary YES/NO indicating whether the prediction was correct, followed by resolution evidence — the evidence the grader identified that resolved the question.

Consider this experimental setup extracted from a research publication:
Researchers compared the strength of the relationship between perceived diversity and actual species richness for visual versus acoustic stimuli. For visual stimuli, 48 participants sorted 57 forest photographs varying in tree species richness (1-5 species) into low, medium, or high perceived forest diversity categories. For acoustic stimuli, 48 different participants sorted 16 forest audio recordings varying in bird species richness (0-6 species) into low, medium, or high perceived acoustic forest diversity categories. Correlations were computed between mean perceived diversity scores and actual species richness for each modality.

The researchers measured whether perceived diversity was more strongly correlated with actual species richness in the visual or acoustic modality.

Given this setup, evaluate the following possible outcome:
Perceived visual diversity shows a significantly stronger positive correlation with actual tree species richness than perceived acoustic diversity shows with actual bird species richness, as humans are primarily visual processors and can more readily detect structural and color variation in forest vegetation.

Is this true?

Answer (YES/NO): NO